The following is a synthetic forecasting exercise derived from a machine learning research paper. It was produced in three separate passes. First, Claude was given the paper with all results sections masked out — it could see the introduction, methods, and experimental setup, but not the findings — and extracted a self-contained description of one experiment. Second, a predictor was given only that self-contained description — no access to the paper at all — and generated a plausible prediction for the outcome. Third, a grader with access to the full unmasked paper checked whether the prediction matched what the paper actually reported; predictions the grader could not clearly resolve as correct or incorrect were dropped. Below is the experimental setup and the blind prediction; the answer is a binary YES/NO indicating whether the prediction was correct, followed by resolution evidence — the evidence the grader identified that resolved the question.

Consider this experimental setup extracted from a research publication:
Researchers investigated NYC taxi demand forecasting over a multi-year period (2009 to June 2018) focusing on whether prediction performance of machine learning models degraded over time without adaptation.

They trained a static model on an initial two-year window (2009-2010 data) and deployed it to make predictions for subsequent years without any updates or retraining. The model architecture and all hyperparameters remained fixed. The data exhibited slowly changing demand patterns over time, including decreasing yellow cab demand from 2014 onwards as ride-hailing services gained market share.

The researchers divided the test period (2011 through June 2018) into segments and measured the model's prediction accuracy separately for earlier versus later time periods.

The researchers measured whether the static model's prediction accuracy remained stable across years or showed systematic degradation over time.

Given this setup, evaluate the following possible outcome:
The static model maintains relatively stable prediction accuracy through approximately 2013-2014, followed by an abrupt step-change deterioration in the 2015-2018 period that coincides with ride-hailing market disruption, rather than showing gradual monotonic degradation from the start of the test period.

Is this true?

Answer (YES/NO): NO